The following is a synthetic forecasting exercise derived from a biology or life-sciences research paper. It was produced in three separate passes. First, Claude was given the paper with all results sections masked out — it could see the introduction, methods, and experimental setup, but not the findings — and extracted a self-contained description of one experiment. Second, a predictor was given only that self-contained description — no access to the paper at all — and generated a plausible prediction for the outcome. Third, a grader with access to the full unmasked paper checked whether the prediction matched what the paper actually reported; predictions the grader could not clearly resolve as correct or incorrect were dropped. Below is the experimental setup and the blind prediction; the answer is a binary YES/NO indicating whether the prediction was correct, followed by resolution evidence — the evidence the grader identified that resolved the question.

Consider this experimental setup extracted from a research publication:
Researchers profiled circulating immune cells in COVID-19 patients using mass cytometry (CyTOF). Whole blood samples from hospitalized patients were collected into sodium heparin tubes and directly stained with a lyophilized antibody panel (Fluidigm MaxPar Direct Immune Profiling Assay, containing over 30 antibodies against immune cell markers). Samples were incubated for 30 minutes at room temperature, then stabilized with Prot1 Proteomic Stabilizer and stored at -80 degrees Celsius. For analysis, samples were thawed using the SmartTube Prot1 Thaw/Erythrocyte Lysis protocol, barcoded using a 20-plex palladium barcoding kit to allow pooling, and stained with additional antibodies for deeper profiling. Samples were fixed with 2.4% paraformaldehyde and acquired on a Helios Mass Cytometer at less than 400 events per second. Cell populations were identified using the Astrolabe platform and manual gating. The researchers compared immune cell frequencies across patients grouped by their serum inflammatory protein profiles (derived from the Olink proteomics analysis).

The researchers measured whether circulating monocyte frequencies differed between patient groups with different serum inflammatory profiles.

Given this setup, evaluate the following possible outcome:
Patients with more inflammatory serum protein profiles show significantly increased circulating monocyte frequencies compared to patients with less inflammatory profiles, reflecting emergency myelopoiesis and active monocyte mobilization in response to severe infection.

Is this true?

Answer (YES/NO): YES